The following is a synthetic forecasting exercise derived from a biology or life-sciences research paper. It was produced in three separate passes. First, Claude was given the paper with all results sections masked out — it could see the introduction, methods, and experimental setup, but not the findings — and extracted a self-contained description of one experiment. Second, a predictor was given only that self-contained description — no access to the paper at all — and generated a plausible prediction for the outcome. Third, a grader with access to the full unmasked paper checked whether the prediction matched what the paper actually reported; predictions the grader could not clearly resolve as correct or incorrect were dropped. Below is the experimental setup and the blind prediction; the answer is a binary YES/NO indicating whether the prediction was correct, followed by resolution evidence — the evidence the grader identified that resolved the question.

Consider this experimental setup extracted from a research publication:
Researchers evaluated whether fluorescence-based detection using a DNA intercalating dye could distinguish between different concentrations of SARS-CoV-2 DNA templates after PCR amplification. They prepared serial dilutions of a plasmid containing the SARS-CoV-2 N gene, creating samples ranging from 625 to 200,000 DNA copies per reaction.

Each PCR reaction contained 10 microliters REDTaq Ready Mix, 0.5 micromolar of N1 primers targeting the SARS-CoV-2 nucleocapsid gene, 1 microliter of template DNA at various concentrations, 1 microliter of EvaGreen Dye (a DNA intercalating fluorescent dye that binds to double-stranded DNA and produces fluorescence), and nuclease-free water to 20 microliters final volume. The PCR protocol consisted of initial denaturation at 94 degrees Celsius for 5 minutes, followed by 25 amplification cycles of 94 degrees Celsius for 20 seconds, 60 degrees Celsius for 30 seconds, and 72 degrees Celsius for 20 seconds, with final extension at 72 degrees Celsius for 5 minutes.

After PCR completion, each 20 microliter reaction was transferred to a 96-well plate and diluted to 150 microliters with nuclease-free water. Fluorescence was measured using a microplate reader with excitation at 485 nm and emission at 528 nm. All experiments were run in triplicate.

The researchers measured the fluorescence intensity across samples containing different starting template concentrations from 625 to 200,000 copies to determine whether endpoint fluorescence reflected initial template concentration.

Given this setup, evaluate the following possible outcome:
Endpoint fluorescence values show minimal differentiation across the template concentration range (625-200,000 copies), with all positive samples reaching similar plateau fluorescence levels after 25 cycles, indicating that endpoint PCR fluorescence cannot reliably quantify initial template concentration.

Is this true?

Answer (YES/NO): NO